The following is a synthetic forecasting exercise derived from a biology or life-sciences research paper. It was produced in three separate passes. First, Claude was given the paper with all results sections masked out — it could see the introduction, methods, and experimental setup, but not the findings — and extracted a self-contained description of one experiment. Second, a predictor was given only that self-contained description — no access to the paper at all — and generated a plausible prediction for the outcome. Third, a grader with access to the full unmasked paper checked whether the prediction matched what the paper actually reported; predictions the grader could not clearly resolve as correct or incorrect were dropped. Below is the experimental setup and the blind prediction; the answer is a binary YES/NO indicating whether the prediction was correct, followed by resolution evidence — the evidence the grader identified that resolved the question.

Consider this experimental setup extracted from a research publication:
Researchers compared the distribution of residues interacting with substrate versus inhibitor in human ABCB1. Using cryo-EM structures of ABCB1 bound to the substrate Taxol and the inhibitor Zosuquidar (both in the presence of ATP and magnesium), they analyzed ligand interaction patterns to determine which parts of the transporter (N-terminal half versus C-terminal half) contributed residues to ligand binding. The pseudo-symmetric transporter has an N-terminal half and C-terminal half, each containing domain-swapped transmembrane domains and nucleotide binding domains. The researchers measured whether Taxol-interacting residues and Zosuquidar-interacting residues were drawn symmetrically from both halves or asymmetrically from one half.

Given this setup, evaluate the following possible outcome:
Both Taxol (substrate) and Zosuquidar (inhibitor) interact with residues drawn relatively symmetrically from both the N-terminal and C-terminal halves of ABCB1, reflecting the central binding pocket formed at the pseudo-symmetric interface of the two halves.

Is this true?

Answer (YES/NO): NO